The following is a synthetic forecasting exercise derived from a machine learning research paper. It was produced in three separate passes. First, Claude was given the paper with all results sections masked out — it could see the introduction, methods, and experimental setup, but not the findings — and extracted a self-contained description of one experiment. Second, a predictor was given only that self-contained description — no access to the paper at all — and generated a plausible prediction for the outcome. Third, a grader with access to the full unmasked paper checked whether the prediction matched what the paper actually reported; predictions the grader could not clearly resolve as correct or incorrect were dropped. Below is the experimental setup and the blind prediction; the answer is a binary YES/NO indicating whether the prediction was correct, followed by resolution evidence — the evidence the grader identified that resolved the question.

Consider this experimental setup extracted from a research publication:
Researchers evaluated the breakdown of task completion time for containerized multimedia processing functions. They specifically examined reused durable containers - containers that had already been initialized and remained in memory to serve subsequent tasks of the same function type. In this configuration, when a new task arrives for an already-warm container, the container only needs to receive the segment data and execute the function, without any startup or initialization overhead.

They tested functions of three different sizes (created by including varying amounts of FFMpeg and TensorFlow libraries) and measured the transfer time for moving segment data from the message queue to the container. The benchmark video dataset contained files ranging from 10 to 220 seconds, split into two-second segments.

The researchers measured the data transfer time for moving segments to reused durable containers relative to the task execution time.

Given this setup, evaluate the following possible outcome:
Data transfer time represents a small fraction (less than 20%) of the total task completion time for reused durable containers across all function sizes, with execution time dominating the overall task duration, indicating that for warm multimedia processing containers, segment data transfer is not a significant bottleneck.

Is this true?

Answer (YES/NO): YES